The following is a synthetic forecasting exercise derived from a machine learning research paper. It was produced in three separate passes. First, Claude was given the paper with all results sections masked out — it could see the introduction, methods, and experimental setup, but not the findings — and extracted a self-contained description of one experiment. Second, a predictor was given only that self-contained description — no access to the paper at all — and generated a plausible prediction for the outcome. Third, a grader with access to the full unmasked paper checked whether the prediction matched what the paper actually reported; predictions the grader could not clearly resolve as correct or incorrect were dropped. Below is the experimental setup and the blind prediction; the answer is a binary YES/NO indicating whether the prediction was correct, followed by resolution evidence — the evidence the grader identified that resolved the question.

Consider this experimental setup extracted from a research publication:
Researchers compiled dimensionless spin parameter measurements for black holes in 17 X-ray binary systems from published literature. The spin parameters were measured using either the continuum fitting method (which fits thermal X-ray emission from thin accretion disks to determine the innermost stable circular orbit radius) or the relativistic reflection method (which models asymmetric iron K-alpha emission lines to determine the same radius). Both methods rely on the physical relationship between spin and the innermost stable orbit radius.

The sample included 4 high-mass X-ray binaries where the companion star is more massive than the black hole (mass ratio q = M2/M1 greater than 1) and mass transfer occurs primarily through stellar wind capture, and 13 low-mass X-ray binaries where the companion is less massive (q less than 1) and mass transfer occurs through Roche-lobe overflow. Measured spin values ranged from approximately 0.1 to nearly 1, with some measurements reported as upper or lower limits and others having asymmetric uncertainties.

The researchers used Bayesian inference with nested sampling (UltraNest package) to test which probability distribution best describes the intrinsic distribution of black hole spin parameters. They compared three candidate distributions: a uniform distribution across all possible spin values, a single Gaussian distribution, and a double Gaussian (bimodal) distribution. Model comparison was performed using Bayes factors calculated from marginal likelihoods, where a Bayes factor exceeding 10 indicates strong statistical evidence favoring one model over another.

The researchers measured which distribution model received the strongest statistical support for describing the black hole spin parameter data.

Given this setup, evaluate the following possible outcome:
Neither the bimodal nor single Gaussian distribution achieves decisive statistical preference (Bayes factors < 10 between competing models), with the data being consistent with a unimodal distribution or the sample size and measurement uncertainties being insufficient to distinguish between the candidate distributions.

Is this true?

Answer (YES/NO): NO